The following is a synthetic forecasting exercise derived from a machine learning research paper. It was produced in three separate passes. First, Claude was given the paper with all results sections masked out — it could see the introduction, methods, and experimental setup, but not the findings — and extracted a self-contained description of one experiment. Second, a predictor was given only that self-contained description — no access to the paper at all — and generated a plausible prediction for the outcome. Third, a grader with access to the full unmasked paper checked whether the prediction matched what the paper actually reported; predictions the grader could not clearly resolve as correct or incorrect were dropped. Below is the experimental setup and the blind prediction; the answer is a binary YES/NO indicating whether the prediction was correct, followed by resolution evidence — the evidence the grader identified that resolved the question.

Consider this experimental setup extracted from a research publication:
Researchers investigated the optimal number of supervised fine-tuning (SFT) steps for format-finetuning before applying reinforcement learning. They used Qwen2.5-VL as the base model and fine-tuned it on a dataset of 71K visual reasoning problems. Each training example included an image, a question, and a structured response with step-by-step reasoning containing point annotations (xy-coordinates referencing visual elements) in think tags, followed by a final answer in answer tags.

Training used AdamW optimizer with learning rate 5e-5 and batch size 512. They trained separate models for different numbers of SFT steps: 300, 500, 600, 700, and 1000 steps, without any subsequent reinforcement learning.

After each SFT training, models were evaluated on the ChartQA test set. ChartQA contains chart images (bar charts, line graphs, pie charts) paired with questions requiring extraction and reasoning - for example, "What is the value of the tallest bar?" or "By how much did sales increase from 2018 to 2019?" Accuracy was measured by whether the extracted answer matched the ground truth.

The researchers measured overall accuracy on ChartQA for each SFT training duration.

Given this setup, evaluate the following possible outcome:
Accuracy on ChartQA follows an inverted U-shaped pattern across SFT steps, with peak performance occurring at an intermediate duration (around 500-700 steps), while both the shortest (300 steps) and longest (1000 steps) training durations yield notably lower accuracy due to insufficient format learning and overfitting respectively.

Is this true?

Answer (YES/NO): YES